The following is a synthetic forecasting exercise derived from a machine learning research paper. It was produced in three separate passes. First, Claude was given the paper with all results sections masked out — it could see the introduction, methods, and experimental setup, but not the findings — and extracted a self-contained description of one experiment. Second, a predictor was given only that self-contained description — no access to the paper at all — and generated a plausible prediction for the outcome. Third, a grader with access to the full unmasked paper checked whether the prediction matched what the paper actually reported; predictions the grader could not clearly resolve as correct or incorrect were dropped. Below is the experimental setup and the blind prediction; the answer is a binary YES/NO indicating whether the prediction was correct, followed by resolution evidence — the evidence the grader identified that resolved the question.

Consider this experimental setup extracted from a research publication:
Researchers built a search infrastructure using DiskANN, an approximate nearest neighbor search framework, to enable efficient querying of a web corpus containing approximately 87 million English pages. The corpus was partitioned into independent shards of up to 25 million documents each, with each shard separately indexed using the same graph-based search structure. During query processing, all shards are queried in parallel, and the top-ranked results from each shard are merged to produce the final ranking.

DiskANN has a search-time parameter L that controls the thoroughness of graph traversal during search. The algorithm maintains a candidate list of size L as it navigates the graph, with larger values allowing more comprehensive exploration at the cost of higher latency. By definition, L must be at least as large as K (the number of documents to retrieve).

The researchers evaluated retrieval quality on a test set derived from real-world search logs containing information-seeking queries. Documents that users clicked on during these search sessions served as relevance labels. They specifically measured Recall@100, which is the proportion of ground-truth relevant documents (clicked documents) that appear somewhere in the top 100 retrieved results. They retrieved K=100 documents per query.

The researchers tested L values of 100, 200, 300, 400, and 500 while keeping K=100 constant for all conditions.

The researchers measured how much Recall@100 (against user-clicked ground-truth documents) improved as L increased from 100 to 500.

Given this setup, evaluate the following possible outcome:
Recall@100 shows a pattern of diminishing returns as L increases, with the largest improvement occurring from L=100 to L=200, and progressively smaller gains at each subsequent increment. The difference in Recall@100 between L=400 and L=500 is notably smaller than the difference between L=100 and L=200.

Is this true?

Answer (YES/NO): YES